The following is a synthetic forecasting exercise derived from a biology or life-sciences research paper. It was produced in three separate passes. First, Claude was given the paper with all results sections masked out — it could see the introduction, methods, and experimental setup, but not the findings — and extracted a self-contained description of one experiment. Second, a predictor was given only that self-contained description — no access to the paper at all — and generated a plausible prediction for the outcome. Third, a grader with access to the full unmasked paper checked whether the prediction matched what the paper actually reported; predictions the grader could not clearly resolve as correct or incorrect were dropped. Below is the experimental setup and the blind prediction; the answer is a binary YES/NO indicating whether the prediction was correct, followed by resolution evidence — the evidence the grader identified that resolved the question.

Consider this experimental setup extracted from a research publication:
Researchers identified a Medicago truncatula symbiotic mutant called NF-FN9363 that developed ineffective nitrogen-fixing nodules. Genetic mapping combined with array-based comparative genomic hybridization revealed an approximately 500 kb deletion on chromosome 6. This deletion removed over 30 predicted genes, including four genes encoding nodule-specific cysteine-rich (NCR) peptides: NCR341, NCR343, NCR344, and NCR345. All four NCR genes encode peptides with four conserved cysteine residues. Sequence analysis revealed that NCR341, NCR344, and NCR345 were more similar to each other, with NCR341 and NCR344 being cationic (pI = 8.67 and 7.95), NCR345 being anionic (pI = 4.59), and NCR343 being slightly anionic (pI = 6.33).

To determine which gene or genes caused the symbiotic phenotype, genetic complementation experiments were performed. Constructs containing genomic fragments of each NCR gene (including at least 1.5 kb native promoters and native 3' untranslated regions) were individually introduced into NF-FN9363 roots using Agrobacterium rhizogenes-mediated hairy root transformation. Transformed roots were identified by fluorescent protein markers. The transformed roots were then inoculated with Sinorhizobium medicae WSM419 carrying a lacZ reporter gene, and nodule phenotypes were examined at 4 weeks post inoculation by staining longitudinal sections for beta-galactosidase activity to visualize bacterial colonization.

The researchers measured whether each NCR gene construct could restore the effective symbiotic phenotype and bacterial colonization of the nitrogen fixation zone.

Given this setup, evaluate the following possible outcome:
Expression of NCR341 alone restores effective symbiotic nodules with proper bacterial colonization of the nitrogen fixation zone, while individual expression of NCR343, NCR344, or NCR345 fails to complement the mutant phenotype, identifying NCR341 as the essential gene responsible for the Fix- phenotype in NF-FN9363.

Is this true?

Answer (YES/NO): NO